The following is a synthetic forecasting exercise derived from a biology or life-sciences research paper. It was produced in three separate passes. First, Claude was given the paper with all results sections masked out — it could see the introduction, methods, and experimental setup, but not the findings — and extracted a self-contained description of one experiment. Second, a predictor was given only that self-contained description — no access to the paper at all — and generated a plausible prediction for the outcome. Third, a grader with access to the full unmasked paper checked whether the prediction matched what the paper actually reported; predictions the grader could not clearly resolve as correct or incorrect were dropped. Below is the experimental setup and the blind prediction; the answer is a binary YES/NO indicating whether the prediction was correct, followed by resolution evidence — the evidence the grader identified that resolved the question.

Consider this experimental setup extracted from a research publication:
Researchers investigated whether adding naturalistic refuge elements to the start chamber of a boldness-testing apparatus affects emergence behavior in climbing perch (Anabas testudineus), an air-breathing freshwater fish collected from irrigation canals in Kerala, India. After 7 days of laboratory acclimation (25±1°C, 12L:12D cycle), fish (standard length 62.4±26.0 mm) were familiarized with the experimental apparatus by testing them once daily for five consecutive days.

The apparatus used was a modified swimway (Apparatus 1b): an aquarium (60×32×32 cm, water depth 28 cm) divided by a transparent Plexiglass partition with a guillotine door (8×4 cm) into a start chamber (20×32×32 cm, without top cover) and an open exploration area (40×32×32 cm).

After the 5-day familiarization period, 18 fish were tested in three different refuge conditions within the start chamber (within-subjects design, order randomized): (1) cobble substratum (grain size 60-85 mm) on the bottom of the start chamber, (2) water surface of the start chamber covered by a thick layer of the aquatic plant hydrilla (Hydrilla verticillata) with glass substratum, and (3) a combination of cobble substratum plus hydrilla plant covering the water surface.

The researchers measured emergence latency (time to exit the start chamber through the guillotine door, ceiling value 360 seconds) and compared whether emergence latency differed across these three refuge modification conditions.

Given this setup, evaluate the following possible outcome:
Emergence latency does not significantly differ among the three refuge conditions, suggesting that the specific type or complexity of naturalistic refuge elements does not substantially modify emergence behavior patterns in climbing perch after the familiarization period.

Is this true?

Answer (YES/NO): NO